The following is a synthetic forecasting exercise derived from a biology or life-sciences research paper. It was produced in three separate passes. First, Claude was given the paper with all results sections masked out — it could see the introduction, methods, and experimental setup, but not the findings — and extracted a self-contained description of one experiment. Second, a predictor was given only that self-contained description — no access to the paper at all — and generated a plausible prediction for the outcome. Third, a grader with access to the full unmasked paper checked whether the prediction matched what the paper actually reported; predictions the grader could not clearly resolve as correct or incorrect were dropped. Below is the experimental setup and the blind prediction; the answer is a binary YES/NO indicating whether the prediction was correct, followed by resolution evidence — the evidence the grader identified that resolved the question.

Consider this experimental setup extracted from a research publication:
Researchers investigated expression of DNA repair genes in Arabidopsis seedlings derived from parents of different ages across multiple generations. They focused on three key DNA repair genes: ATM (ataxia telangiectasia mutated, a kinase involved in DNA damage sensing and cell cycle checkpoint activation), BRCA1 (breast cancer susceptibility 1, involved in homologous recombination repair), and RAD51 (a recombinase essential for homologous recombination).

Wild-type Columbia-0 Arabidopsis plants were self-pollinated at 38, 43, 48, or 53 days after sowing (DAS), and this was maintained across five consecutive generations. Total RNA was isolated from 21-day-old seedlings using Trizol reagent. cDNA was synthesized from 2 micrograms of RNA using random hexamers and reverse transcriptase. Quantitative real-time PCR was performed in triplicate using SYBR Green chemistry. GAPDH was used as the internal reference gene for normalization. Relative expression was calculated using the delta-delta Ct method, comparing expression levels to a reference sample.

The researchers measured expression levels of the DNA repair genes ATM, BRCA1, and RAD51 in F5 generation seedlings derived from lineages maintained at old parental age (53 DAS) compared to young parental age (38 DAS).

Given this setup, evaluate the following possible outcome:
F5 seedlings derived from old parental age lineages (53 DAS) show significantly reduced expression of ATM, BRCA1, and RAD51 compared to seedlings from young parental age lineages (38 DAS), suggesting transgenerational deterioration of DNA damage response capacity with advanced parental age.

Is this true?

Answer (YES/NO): NO